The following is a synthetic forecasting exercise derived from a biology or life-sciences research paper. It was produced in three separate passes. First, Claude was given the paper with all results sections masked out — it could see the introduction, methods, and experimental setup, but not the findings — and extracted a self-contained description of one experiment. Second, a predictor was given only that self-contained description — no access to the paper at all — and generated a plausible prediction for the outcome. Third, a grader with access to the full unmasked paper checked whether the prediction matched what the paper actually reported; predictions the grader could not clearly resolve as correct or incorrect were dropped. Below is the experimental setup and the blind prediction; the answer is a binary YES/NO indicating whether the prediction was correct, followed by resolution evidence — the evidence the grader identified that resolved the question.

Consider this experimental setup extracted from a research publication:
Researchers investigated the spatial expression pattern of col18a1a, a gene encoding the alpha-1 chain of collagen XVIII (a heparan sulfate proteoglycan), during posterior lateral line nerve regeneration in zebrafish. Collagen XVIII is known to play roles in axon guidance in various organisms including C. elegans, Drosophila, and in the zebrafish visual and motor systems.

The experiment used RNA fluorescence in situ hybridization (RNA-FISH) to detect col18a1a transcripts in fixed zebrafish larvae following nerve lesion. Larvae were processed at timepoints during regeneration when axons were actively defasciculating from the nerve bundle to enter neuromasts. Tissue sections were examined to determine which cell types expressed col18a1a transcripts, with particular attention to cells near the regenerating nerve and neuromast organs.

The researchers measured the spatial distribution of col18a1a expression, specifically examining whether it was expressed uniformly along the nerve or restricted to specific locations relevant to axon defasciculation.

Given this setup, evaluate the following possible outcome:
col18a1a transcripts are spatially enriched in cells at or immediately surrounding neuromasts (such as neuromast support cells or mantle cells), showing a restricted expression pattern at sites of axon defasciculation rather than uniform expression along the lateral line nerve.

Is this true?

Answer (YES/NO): YES